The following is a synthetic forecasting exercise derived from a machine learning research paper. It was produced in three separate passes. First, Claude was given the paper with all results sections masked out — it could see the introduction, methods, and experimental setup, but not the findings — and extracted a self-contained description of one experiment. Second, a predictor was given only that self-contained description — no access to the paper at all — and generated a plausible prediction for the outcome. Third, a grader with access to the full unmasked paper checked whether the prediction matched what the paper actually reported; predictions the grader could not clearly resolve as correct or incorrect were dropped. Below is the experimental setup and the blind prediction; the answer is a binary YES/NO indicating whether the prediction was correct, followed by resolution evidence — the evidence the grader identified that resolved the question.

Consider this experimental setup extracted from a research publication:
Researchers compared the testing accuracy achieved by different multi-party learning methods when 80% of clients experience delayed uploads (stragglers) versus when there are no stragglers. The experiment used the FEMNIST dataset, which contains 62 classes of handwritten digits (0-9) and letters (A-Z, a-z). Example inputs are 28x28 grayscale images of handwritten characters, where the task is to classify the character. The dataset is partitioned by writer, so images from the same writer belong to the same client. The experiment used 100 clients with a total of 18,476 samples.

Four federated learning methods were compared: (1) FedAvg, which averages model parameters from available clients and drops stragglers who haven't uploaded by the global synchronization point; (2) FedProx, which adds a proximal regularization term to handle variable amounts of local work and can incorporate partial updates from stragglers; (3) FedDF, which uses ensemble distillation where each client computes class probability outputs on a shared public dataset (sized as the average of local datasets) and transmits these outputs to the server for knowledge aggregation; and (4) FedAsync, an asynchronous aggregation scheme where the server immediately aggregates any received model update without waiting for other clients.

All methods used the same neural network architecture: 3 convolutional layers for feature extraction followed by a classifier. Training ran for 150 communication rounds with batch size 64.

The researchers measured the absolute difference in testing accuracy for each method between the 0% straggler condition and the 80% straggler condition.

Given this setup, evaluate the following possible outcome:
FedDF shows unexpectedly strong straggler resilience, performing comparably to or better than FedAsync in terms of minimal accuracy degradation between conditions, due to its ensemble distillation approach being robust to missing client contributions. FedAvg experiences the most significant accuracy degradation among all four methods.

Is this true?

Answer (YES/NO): YES